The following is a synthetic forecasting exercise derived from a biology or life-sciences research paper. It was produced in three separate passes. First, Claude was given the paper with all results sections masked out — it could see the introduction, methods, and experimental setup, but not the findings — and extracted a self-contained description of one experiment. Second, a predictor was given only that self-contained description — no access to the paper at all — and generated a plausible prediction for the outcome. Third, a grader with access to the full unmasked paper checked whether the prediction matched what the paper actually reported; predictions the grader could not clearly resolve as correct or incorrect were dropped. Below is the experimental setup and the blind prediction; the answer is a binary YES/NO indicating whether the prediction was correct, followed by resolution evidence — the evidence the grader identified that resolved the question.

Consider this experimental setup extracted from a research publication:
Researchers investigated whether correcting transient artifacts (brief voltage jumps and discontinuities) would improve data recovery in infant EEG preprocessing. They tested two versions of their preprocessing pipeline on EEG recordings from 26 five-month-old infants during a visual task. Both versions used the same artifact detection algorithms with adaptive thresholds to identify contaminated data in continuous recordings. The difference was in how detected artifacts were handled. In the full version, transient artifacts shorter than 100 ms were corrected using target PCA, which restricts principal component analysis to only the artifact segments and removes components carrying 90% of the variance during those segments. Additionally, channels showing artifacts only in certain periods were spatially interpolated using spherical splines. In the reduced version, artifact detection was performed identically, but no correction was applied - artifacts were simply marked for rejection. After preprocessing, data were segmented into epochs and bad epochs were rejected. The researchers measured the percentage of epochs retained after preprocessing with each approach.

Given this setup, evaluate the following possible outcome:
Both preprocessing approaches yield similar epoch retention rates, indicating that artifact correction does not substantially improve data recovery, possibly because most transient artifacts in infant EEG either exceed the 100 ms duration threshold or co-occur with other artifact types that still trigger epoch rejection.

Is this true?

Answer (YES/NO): NO